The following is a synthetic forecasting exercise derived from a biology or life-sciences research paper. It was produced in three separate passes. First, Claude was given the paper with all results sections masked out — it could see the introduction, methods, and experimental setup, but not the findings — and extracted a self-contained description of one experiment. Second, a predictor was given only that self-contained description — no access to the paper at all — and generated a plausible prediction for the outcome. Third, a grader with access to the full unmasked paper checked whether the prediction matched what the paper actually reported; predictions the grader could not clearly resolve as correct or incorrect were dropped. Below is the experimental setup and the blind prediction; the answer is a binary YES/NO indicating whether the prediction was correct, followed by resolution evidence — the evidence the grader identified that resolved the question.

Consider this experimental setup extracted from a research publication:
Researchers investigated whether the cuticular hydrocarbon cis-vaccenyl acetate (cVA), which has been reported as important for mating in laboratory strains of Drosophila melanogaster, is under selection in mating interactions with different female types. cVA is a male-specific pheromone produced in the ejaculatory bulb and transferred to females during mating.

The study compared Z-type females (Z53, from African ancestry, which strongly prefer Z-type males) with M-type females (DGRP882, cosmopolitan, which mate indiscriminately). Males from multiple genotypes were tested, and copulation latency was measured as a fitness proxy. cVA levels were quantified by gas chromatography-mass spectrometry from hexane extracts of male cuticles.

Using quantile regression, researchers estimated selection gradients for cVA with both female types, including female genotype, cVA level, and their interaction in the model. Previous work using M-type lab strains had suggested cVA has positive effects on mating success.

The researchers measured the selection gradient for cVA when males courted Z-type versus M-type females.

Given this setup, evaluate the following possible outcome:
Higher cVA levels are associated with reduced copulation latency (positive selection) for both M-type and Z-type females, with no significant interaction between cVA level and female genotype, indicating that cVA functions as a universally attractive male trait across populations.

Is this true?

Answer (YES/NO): NO